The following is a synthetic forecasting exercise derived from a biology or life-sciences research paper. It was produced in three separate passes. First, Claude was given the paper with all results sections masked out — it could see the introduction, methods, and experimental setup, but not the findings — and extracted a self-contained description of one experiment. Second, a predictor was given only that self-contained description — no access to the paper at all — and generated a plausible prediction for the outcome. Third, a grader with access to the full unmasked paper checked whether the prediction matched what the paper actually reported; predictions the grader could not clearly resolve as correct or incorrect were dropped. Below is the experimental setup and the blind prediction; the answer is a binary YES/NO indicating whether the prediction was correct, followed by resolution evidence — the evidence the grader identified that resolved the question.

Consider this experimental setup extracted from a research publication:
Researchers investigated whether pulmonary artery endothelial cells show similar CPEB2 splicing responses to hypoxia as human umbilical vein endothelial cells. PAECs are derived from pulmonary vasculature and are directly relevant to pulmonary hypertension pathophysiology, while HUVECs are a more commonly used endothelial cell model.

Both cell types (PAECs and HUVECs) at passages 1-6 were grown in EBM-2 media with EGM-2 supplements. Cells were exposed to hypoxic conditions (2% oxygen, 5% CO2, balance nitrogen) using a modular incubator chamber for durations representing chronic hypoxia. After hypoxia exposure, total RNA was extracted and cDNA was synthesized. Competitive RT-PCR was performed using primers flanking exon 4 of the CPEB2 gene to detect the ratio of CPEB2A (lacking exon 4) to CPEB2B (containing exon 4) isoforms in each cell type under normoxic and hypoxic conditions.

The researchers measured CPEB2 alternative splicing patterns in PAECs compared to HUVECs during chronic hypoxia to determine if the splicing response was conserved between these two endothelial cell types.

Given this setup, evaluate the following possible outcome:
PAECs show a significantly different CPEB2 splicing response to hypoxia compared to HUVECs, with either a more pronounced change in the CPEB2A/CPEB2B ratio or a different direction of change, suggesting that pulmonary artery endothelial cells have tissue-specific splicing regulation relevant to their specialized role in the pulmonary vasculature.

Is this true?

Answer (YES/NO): NO